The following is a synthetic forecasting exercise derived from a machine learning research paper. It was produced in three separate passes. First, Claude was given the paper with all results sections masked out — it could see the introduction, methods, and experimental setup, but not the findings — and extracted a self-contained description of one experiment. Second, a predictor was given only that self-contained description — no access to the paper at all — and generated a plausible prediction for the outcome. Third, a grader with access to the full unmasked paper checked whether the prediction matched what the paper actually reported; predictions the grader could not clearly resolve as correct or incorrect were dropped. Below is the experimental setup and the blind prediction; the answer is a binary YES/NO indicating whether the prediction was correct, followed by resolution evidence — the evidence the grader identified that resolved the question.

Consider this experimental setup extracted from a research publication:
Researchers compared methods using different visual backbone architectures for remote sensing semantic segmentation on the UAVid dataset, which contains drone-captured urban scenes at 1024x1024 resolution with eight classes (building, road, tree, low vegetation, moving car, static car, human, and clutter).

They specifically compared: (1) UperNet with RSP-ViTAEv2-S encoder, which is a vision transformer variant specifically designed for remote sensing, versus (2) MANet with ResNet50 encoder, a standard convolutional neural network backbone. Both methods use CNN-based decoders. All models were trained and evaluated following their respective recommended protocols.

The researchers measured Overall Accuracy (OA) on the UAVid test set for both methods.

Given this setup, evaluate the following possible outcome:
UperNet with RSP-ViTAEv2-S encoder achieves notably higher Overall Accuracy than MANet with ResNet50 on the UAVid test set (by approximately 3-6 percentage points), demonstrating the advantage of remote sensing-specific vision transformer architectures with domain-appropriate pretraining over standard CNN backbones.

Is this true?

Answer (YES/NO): NO